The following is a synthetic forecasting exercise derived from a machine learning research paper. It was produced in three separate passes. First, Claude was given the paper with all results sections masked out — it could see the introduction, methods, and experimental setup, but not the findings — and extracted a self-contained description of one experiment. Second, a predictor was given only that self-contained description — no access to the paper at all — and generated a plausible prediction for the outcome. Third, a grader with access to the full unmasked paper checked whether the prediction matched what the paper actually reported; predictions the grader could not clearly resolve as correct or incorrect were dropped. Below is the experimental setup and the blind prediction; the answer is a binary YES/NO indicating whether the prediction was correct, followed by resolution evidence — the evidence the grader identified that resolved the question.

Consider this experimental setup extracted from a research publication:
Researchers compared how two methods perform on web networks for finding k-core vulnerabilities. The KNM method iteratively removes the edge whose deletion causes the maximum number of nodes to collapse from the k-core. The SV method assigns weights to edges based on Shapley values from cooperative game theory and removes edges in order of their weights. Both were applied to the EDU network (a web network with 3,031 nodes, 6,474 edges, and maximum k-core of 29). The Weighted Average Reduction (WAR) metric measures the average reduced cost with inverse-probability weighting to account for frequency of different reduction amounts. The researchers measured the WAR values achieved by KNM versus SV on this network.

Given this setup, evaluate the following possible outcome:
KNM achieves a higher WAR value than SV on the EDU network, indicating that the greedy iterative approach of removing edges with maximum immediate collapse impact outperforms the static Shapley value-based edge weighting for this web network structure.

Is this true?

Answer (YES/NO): YES